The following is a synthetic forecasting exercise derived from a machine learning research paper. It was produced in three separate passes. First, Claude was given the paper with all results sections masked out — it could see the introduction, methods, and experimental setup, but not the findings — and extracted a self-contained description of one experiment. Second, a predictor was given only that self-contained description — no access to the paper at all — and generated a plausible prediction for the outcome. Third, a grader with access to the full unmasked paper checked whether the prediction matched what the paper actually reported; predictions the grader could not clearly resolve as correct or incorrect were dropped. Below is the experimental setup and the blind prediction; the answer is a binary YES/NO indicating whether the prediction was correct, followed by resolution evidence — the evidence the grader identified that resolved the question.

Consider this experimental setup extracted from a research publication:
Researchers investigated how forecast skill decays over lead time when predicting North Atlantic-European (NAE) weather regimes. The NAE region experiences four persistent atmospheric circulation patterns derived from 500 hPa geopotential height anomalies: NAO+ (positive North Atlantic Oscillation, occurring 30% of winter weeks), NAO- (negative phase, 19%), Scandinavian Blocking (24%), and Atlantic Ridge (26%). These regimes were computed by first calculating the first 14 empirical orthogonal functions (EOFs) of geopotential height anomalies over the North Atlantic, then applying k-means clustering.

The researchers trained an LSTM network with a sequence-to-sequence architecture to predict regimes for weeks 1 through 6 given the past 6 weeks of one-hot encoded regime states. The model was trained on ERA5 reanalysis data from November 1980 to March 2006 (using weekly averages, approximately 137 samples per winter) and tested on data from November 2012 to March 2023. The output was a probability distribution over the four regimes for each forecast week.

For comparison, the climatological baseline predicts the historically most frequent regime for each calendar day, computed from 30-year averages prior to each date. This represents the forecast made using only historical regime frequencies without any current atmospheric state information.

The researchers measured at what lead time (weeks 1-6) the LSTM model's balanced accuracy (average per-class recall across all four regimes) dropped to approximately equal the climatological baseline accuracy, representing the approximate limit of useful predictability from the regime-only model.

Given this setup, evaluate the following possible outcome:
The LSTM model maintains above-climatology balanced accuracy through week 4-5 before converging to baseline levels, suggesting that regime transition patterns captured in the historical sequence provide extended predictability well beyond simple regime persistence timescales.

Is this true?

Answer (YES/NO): NO